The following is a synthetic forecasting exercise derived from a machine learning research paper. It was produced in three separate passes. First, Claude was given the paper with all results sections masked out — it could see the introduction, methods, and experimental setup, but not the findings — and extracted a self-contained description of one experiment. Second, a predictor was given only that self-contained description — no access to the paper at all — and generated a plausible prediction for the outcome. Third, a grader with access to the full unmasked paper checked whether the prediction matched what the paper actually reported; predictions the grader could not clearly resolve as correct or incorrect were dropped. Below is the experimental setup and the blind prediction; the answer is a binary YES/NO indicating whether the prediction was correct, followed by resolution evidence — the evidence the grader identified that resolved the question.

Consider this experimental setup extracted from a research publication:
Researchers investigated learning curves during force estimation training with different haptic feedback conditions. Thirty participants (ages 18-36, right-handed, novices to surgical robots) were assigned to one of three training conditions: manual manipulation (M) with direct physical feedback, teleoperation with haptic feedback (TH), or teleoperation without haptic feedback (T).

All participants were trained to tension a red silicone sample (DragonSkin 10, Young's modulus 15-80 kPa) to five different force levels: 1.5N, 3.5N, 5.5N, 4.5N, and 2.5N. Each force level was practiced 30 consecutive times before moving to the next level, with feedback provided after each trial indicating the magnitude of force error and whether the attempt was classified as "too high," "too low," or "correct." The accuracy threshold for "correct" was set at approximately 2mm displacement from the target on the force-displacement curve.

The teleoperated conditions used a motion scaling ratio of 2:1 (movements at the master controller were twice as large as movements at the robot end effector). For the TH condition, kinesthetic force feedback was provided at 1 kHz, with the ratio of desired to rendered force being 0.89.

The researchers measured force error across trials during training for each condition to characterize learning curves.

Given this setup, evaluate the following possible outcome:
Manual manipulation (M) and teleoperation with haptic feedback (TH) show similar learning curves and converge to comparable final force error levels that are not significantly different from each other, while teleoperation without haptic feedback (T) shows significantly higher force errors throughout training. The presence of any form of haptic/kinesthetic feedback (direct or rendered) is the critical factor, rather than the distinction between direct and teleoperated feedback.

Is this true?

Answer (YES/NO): NO